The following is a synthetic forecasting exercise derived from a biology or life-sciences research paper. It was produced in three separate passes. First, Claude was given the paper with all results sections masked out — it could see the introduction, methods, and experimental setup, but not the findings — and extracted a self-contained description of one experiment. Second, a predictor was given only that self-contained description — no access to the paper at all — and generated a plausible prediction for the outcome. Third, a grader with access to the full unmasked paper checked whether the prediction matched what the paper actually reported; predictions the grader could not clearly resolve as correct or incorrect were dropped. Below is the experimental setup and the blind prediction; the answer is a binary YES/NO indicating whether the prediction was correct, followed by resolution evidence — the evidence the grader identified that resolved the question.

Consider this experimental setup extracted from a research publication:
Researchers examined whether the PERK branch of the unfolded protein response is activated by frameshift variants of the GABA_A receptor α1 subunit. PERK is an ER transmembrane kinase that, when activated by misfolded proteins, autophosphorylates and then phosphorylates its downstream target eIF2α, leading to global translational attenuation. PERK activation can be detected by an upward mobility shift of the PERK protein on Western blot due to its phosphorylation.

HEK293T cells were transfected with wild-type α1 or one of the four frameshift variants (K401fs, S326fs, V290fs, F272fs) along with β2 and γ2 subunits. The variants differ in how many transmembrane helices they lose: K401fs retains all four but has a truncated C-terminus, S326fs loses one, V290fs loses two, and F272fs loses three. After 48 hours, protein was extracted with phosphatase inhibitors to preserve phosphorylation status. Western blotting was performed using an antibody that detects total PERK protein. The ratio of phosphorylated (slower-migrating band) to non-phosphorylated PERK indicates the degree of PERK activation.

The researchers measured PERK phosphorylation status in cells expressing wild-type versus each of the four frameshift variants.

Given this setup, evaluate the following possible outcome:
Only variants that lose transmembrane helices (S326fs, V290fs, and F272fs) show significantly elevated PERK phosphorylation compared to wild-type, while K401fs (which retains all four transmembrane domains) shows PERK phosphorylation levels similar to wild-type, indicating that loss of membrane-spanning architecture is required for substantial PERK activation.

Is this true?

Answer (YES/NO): NO